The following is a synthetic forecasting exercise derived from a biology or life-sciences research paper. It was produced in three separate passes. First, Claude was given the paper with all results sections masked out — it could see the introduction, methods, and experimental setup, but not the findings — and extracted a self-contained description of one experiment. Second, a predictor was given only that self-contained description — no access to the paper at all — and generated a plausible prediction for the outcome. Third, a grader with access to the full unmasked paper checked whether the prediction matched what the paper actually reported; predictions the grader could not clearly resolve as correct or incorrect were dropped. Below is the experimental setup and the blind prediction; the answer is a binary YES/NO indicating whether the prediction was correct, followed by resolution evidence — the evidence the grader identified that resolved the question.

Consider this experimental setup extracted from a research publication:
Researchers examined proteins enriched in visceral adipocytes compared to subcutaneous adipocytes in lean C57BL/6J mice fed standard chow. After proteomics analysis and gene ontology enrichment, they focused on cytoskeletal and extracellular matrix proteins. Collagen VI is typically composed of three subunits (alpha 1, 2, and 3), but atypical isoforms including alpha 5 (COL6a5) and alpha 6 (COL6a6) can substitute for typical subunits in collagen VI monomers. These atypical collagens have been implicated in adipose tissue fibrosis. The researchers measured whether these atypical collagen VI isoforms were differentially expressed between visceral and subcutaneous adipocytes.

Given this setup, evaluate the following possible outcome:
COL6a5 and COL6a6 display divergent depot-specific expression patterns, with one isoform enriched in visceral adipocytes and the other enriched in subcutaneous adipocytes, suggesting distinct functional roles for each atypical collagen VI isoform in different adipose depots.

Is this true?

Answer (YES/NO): NO